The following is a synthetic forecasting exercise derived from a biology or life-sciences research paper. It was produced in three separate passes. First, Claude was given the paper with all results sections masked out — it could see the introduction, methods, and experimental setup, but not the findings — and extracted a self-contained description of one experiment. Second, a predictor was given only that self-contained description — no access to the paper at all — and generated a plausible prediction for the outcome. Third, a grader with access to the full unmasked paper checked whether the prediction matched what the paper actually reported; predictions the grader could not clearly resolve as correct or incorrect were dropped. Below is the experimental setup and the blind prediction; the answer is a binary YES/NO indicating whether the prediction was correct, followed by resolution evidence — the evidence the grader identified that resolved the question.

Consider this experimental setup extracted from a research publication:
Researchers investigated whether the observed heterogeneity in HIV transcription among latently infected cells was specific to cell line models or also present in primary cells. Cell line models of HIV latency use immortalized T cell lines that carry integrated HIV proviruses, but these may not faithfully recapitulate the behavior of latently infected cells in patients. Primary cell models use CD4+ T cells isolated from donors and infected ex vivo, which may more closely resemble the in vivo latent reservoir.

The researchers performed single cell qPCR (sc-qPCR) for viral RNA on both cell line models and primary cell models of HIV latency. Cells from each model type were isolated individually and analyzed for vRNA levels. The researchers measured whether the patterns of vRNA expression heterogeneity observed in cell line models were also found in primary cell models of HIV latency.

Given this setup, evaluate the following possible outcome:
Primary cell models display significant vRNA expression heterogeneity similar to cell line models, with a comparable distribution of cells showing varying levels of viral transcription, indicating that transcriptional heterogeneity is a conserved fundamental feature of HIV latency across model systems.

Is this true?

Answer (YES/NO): YES